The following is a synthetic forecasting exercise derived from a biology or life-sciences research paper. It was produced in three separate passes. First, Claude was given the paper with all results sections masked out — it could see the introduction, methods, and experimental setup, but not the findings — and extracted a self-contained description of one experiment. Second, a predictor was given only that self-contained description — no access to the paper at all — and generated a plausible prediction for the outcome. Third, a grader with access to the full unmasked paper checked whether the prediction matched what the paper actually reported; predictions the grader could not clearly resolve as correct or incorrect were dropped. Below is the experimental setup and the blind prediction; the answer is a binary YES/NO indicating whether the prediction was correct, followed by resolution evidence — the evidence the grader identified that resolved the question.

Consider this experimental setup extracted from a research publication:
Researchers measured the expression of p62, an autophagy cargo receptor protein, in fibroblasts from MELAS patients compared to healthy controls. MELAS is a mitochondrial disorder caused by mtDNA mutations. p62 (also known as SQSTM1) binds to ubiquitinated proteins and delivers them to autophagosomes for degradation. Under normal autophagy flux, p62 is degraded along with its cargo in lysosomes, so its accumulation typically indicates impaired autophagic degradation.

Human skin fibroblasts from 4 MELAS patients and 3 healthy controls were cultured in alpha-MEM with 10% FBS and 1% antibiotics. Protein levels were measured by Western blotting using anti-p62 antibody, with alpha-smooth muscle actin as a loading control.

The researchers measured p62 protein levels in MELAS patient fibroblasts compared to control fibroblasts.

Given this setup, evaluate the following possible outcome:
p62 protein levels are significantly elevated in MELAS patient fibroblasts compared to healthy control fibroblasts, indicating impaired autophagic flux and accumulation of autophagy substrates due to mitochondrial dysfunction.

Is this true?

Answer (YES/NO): YES